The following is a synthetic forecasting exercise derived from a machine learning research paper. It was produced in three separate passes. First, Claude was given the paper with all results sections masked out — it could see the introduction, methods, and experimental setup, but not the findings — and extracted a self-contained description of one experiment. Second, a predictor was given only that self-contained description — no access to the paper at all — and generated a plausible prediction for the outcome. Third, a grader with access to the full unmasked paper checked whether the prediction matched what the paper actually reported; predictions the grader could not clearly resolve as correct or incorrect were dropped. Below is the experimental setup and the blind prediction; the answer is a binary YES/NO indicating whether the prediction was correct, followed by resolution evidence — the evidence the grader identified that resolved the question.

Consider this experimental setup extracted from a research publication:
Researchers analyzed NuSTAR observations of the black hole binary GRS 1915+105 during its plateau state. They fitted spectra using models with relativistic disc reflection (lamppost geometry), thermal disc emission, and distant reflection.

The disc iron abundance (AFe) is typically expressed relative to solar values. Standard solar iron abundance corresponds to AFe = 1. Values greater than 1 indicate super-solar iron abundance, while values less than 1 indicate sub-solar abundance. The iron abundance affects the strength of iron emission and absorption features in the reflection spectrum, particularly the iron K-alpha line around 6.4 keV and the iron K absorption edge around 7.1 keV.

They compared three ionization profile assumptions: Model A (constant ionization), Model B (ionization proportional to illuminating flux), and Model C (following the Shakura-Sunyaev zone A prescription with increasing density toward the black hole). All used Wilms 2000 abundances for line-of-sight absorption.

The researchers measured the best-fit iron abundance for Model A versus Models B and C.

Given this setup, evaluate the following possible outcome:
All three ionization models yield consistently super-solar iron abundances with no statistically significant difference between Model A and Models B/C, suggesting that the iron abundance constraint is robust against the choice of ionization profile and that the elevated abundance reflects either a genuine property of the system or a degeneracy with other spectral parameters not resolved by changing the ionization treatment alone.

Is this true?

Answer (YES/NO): NO